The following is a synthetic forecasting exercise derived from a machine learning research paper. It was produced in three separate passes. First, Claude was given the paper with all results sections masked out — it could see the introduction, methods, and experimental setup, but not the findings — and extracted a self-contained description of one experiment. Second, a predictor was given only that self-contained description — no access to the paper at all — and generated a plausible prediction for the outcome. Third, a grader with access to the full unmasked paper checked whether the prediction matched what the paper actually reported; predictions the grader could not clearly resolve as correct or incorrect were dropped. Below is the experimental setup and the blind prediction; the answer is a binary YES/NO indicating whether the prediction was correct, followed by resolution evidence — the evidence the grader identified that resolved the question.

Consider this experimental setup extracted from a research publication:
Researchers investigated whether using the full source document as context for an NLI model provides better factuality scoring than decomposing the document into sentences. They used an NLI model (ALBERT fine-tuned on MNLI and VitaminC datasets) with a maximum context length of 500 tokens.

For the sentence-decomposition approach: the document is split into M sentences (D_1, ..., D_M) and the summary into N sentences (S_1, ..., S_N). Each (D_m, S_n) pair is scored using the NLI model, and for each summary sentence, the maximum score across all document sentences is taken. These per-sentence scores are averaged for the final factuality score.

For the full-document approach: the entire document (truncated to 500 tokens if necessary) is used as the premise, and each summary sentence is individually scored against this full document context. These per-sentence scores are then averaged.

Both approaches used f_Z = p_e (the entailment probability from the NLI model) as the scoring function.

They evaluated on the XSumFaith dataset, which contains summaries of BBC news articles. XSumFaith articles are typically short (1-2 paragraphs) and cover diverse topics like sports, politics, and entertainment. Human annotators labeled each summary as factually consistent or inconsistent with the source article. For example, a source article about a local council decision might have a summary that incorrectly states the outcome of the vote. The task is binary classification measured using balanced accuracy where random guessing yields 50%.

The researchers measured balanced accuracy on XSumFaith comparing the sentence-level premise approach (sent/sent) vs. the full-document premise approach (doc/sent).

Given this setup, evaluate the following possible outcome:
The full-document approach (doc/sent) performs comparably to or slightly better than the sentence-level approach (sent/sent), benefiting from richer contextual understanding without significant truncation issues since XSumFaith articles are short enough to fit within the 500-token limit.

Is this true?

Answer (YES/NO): NO